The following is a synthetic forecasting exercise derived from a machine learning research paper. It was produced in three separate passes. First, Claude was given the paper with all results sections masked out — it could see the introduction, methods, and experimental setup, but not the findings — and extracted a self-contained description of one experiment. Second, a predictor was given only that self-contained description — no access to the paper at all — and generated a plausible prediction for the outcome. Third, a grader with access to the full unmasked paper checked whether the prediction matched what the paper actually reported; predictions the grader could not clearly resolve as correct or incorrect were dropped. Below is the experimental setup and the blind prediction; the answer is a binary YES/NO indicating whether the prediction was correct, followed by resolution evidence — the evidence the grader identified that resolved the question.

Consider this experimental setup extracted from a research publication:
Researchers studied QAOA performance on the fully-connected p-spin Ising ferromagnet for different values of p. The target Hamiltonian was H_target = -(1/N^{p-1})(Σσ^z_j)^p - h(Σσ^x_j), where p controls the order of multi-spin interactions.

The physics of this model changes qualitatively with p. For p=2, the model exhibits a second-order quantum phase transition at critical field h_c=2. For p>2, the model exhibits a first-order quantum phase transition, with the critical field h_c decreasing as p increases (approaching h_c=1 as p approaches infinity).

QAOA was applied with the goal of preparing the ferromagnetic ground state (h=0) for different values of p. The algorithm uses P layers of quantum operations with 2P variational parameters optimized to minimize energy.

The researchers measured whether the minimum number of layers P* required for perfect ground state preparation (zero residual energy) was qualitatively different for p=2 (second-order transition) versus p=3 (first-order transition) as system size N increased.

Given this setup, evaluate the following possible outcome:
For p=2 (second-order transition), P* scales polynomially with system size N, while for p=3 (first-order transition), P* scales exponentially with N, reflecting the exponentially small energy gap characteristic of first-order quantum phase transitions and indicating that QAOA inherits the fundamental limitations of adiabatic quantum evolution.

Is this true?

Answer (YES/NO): NO